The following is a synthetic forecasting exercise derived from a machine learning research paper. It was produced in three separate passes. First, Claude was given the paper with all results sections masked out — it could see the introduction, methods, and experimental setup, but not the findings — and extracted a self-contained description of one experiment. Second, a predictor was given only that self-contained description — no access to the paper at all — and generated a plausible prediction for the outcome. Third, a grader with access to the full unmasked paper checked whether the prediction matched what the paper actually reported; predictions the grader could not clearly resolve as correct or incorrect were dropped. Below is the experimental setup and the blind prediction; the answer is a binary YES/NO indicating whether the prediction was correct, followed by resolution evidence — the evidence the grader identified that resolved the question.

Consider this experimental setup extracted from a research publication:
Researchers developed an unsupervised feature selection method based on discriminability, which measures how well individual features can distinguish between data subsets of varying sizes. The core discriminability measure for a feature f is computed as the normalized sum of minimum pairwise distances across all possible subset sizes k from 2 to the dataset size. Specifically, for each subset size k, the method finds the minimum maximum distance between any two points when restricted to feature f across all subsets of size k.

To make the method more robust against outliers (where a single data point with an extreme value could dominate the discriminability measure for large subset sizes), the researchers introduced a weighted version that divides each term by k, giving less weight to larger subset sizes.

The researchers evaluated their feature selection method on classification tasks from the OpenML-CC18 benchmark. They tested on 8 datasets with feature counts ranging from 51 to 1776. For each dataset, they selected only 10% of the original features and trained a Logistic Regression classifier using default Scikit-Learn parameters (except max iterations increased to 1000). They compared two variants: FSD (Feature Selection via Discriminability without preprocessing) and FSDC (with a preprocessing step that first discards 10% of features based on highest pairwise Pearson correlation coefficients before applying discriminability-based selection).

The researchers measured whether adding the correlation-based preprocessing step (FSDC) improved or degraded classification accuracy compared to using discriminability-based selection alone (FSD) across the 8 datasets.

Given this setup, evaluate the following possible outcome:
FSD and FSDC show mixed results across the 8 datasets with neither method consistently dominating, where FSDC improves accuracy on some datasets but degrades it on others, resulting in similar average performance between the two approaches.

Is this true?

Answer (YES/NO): NO